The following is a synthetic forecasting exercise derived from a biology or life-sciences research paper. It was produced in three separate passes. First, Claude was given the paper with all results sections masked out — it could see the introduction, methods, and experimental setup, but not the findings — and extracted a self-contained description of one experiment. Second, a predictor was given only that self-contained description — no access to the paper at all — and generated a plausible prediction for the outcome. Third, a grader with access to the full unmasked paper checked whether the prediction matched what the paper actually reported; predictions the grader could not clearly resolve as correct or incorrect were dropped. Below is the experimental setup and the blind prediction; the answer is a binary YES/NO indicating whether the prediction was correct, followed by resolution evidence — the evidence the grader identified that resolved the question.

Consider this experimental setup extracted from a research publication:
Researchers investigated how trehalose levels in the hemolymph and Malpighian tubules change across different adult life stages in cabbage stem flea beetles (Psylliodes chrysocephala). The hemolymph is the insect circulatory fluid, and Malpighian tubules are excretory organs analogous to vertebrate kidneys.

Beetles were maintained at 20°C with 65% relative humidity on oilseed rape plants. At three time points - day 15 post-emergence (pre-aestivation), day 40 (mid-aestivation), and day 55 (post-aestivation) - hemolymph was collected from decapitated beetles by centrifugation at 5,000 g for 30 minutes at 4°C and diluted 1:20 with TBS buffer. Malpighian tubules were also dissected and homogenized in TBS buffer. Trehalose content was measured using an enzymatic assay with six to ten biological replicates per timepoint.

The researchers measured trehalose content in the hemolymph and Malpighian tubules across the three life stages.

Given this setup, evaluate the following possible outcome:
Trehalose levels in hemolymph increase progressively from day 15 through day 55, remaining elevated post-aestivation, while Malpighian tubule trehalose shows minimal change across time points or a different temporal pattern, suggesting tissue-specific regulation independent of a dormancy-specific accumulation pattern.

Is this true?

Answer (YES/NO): NO